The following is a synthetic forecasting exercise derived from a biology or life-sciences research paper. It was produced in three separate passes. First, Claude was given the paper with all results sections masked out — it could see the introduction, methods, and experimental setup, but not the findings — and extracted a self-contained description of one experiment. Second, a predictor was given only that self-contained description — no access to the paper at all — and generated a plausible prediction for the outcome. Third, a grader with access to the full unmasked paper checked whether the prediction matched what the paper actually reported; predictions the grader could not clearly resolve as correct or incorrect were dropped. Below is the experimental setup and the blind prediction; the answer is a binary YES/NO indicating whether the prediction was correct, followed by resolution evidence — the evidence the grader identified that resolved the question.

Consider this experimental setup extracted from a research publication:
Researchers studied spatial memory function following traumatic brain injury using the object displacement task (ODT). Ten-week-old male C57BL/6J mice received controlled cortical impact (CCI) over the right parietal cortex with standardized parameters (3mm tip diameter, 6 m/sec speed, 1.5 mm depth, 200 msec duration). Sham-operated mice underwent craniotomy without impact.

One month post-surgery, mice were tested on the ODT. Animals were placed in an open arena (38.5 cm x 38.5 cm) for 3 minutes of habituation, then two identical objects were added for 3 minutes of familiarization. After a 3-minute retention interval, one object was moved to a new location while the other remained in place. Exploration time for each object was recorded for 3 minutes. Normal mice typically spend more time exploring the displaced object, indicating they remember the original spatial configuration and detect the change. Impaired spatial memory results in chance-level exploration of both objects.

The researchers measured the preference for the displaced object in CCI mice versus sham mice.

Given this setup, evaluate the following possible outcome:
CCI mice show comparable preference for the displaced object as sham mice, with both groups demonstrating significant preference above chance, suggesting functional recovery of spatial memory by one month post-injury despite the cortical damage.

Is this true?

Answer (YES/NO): NO